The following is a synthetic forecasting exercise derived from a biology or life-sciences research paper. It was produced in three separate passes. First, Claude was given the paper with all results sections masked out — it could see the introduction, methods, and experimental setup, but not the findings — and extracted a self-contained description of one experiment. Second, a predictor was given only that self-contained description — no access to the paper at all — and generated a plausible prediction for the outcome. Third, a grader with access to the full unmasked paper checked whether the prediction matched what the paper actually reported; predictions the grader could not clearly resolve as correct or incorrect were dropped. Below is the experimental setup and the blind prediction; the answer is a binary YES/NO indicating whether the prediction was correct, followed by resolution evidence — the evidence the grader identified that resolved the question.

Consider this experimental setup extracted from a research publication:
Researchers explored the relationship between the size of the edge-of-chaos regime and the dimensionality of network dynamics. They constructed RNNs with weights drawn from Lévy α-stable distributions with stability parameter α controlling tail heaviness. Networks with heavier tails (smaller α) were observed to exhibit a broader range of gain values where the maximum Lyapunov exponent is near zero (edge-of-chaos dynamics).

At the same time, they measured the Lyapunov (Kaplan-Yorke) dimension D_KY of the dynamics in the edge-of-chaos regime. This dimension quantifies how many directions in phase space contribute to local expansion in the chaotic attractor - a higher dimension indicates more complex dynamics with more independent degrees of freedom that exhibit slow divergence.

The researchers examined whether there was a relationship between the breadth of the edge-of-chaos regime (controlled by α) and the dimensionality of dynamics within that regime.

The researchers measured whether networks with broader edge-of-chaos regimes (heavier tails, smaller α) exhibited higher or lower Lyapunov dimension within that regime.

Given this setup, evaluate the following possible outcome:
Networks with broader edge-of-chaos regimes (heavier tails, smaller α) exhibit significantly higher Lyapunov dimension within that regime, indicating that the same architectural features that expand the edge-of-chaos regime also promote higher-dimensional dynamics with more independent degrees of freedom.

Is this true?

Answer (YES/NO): NO